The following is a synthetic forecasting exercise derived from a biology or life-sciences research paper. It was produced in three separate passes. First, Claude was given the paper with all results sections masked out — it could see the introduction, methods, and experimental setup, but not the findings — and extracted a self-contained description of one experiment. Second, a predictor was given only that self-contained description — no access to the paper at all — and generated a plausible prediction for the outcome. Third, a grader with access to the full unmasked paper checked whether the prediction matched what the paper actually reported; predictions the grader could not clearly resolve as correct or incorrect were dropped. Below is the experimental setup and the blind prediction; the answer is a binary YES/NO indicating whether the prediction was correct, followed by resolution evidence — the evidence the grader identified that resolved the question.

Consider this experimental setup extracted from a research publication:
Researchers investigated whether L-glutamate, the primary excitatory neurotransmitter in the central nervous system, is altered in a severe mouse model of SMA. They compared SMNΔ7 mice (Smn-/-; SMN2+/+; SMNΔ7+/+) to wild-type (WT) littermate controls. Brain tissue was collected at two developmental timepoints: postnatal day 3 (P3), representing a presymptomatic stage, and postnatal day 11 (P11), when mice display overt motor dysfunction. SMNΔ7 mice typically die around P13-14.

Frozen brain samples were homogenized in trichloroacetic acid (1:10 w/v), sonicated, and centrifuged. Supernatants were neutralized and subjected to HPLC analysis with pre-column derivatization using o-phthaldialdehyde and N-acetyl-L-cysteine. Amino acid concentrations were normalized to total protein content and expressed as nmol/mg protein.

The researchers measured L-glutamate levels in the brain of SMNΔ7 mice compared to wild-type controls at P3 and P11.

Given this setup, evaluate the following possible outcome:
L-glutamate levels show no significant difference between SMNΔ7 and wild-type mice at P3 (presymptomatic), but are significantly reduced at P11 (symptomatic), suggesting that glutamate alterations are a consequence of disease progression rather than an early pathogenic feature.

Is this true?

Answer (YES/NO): NO